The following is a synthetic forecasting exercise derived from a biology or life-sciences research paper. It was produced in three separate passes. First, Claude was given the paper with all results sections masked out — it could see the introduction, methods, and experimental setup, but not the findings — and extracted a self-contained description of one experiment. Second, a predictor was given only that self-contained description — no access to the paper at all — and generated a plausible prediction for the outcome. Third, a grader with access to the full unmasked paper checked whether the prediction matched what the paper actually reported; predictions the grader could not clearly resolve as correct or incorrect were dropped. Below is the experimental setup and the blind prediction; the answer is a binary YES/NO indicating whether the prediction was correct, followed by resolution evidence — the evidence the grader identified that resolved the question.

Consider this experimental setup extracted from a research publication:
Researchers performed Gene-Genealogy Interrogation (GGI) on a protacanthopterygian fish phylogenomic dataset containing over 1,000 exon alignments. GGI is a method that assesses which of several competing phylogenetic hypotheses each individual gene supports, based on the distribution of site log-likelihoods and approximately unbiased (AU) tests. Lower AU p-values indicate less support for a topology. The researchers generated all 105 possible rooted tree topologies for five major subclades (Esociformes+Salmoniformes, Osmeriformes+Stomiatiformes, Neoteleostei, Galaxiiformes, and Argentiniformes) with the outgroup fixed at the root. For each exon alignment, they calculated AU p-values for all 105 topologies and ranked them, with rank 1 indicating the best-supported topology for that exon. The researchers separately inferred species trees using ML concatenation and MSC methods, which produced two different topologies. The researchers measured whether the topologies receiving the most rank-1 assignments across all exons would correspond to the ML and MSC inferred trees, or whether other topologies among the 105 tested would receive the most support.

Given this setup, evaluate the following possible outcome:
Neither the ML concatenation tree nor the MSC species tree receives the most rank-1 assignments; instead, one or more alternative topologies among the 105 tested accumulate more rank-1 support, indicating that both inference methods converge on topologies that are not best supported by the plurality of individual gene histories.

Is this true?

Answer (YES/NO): NO